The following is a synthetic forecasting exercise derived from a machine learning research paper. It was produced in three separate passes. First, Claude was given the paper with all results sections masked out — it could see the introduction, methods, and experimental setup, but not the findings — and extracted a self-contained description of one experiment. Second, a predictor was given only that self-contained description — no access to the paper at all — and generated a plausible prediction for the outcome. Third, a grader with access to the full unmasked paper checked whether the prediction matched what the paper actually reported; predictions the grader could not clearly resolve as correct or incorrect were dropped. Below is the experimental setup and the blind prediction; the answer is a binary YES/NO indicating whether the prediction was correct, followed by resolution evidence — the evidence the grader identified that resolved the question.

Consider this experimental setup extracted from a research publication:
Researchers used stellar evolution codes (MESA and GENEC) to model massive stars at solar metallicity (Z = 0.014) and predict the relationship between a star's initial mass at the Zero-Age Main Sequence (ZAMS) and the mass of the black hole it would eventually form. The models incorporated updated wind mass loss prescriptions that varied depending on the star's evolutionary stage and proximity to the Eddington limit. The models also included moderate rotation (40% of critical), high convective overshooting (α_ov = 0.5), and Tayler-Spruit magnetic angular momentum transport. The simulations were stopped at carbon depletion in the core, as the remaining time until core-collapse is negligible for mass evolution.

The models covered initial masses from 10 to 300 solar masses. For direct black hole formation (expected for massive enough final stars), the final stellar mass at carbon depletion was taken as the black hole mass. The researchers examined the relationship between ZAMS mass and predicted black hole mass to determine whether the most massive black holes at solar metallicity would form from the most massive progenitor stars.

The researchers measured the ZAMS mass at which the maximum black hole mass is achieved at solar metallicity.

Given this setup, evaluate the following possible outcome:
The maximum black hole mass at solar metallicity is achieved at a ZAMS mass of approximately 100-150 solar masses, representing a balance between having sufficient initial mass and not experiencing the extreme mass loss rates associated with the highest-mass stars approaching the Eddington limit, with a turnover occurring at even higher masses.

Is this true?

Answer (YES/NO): NO